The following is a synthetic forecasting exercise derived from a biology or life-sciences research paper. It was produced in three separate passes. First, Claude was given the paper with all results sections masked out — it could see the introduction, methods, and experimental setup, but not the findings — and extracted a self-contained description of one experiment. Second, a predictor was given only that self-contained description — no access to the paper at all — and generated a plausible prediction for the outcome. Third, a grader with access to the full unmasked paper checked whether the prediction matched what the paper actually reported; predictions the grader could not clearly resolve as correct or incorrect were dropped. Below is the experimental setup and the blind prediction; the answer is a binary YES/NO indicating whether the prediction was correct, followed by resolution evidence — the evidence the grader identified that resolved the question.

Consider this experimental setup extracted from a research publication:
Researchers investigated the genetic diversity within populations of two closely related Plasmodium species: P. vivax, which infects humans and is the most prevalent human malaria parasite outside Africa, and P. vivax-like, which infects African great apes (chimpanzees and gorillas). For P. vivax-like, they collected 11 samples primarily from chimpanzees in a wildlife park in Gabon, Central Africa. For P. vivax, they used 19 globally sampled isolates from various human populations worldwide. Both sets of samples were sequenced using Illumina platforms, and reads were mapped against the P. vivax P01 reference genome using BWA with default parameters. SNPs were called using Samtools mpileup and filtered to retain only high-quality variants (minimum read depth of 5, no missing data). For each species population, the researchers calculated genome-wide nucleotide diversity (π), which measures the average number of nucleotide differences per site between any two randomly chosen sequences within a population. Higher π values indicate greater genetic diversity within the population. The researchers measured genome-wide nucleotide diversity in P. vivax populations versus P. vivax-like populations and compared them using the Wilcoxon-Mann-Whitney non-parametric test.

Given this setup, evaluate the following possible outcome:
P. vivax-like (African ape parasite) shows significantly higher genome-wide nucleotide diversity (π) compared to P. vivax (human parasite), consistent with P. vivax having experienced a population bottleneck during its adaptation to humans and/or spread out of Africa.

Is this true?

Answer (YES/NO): YES